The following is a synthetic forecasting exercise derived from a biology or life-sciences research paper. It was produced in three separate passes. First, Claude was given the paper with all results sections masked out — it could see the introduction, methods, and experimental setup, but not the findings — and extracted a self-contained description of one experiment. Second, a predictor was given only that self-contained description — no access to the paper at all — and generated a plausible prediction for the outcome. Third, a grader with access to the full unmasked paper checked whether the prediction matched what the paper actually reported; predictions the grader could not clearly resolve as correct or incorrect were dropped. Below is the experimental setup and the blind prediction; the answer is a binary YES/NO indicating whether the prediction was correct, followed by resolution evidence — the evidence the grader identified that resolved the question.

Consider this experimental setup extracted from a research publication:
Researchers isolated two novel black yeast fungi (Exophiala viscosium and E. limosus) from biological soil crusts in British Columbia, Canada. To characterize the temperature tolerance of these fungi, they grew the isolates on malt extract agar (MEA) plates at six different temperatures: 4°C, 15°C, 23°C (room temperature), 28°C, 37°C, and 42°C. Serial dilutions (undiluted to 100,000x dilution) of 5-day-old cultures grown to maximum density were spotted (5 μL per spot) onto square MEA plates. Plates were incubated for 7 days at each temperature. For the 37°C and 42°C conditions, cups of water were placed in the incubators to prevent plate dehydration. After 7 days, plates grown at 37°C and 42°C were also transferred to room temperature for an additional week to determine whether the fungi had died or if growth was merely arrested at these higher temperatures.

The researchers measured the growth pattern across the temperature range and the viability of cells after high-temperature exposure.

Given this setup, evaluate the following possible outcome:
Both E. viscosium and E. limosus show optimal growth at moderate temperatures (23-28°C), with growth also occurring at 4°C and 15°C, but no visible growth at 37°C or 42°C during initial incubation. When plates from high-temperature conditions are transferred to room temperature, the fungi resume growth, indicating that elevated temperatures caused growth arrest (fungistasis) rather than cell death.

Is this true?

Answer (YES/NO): NO